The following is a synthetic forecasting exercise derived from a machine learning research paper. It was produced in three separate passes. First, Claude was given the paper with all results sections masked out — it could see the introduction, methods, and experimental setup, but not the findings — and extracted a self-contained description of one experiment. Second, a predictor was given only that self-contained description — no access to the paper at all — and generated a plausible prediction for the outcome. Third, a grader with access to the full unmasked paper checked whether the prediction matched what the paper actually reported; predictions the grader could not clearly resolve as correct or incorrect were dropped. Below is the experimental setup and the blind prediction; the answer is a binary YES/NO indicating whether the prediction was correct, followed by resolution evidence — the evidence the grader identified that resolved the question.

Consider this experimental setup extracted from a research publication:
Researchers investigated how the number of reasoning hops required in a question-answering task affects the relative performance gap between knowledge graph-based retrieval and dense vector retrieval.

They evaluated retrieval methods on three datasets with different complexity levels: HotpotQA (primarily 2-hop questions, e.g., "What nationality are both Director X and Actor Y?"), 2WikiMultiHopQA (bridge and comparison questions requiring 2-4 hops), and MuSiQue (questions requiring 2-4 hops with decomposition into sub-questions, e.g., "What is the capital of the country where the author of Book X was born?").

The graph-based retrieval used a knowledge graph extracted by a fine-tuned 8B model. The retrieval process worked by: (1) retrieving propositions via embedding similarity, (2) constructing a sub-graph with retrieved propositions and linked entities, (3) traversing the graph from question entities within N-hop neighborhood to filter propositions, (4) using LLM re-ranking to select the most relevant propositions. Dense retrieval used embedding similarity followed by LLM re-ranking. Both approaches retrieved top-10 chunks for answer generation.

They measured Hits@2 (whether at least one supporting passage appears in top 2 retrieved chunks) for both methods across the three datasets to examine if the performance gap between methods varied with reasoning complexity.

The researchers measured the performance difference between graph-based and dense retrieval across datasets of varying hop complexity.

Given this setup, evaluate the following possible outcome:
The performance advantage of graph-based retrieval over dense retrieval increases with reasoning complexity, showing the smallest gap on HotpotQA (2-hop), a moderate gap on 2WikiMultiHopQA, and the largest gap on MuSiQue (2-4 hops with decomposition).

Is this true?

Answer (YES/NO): YES